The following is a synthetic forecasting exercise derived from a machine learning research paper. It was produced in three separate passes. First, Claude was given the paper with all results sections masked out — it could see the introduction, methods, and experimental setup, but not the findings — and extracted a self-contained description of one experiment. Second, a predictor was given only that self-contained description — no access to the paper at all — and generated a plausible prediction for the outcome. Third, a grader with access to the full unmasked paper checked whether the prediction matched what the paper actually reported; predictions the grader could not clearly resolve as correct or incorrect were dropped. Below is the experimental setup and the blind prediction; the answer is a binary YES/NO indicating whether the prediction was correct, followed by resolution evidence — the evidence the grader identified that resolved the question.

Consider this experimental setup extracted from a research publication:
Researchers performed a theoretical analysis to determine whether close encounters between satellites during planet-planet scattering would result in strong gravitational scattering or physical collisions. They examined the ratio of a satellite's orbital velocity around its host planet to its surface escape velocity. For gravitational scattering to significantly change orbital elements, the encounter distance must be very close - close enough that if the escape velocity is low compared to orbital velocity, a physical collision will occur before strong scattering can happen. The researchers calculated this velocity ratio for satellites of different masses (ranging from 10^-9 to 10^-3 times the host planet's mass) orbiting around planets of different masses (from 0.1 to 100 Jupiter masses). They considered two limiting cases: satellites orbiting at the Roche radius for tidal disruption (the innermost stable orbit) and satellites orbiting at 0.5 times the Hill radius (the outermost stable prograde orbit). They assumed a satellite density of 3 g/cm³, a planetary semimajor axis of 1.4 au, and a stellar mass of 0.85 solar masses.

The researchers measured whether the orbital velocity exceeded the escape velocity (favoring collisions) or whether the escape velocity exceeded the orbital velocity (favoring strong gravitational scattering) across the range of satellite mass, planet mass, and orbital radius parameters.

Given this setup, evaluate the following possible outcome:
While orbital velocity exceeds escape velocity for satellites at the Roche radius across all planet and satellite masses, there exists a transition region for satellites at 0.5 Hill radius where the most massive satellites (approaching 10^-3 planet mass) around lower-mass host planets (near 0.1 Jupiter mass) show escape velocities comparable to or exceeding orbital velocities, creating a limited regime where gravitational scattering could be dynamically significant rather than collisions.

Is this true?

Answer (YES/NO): YES